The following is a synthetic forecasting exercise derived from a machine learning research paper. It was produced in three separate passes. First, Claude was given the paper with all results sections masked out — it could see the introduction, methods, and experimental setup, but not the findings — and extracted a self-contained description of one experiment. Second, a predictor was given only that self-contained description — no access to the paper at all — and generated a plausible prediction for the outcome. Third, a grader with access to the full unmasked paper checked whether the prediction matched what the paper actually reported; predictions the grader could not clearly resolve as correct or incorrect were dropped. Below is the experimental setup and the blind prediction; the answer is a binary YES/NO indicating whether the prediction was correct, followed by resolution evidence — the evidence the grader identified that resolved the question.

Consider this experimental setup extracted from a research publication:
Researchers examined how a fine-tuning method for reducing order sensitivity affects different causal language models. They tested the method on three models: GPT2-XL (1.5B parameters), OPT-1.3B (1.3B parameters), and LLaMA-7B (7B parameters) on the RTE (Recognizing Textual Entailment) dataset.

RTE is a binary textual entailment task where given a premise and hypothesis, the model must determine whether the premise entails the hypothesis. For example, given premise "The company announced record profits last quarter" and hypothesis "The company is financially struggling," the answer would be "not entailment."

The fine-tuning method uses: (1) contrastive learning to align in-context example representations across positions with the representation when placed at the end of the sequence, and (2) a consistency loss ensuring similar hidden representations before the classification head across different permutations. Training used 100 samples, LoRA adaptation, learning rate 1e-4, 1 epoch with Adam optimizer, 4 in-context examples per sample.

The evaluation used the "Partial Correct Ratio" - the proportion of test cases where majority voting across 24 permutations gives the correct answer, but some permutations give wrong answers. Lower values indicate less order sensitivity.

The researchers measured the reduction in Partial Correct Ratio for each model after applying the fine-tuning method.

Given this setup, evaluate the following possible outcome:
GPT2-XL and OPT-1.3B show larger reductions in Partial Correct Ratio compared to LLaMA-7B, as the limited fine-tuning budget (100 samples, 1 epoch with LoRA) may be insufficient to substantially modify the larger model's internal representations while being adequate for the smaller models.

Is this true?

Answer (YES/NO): YES